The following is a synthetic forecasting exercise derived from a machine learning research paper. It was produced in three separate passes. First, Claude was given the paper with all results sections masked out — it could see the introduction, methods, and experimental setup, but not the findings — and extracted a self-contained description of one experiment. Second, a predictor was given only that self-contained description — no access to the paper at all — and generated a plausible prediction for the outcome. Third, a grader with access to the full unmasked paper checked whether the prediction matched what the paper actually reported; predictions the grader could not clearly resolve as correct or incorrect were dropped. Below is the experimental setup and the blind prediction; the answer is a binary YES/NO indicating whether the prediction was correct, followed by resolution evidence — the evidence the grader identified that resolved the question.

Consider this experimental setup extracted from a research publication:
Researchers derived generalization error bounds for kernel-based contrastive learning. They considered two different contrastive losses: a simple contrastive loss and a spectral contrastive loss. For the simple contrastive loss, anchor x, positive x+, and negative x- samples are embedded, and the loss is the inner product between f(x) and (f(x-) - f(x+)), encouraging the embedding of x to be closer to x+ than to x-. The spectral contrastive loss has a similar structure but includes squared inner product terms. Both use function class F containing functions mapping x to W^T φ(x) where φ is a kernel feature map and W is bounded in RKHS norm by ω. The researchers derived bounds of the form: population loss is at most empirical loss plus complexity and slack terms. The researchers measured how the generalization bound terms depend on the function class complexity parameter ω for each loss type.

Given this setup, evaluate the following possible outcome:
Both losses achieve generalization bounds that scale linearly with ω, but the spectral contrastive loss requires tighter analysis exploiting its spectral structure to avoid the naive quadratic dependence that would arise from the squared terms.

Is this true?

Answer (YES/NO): NO